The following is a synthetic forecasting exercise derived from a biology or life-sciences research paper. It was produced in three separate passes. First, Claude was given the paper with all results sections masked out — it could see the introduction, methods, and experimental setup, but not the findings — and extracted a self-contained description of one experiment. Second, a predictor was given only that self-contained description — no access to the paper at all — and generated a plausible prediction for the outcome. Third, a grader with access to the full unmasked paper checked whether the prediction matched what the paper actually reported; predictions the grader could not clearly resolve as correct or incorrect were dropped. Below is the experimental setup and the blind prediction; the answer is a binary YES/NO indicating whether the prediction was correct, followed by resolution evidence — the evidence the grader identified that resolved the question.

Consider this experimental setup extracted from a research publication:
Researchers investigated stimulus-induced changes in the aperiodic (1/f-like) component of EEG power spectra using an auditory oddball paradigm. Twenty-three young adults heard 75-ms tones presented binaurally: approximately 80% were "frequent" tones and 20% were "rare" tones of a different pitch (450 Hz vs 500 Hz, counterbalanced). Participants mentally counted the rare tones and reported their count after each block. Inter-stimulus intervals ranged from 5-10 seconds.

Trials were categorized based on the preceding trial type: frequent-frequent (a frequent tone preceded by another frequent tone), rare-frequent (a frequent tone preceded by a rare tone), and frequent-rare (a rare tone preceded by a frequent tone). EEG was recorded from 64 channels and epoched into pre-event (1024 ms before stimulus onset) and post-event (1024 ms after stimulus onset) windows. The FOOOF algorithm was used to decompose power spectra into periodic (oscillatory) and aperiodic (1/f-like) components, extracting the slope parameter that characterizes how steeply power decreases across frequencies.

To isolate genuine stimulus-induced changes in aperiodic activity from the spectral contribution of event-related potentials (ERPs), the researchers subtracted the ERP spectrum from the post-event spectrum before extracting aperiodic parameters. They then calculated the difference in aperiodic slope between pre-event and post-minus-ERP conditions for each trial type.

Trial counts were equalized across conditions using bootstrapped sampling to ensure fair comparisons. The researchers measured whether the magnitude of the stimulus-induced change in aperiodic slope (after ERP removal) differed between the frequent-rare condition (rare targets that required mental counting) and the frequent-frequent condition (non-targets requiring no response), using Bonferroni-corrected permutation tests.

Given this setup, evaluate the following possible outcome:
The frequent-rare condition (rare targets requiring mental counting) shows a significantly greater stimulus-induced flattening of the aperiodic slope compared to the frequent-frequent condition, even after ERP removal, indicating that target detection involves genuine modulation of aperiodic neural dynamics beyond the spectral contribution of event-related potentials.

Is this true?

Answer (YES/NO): NO